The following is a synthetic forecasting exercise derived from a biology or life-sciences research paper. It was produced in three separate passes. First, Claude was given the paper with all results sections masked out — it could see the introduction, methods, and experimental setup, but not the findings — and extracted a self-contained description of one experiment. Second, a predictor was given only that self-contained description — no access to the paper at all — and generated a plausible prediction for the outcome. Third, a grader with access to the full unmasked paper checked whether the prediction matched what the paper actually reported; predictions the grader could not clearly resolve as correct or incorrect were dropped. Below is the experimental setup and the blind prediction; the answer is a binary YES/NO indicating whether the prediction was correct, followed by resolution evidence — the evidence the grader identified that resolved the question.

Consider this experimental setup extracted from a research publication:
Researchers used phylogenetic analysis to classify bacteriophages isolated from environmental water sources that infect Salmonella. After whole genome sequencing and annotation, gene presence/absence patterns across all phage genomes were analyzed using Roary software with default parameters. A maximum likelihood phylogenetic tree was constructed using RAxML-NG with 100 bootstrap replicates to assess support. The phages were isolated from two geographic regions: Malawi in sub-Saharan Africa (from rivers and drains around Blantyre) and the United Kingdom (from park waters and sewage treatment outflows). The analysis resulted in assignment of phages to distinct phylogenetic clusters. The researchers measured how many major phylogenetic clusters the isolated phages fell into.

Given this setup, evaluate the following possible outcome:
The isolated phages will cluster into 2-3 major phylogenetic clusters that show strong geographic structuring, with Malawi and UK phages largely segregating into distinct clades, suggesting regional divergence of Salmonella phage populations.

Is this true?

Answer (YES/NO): YES